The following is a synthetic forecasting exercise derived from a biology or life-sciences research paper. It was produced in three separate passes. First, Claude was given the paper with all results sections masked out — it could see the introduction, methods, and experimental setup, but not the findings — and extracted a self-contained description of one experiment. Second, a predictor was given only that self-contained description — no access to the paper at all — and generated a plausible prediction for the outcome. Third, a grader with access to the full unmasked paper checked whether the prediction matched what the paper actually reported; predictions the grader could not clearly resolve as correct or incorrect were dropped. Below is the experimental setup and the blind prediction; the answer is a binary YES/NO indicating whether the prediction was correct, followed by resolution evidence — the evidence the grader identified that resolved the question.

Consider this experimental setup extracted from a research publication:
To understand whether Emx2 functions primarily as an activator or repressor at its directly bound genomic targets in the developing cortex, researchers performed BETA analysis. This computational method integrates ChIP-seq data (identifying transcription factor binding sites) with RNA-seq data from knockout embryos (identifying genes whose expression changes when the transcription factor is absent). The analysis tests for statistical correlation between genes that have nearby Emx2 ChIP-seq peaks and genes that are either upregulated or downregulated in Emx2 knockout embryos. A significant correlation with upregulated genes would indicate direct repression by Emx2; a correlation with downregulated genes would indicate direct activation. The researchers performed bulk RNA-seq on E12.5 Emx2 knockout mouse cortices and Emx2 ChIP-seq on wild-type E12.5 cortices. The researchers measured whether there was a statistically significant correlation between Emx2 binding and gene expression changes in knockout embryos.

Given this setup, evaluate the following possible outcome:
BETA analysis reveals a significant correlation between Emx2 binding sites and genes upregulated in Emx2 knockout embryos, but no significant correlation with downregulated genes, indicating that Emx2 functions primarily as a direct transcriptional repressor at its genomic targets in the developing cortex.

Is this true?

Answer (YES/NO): YES